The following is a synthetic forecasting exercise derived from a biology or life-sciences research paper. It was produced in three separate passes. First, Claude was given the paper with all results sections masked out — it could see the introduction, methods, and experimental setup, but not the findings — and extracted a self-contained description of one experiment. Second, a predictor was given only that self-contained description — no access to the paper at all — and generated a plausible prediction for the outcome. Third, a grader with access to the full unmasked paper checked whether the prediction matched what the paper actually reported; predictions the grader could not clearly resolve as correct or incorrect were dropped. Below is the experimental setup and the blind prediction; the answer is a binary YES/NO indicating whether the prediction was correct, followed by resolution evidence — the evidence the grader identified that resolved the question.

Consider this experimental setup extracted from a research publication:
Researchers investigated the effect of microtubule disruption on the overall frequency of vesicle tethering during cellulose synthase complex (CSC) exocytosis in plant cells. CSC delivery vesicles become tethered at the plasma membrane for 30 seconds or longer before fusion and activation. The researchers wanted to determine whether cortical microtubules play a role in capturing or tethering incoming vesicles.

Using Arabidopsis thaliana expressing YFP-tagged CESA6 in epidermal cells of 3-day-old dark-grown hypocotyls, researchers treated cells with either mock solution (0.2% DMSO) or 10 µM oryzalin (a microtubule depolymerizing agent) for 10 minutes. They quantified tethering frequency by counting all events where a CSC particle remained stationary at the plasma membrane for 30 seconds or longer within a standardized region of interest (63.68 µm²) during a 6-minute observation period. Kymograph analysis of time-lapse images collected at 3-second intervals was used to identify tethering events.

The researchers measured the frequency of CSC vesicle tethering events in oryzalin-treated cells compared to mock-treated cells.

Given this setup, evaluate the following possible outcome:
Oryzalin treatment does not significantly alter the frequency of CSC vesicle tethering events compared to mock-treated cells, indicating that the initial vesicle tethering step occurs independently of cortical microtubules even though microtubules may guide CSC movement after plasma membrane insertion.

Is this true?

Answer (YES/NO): YES